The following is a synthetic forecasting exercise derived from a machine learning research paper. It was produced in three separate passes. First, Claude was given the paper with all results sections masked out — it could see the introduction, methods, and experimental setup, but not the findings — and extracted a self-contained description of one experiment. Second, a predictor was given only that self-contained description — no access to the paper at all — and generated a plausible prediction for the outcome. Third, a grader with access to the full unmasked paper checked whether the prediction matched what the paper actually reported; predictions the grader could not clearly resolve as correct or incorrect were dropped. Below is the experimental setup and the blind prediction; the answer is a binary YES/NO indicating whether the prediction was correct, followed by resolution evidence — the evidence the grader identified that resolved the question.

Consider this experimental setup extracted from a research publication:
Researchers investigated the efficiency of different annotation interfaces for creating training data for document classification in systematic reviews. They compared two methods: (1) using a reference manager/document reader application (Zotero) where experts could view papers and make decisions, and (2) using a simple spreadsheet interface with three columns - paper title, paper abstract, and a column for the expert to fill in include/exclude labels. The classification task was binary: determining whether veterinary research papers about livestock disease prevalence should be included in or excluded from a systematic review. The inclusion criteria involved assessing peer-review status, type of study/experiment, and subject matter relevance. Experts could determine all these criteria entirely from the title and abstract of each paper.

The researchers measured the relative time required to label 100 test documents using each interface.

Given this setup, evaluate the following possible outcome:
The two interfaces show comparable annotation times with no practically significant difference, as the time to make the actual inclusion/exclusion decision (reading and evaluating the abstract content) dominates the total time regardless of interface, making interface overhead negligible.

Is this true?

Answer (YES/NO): NO